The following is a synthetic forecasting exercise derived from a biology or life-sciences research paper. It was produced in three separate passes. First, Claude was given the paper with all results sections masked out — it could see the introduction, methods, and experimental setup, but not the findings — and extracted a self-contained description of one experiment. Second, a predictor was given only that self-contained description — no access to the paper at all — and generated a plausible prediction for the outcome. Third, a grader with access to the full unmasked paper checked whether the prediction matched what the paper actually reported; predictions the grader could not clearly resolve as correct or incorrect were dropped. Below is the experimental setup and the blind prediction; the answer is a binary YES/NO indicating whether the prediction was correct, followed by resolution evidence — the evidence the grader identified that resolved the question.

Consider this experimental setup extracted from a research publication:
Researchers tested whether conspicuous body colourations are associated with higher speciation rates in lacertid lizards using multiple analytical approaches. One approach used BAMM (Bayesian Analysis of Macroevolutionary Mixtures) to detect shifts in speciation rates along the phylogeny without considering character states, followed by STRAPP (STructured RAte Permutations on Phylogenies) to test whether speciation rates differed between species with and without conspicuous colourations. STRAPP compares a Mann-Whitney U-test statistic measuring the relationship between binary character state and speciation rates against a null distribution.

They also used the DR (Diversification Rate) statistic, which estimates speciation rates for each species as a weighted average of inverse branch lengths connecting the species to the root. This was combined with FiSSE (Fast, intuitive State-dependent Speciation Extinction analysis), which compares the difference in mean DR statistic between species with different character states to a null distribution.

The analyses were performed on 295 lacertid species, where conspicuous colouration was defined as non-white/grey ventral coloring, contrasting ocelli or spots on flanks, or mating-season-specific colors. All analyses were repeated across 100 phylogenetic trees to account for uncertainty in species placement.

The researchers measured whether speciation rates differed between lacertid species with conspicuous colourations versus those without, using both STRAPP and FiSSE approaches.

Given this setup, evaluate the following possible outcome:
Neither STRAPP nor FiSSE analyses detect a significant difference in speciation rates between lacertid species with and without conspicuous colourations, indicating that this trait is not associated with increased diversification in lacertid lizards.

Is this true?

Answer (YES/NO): YES